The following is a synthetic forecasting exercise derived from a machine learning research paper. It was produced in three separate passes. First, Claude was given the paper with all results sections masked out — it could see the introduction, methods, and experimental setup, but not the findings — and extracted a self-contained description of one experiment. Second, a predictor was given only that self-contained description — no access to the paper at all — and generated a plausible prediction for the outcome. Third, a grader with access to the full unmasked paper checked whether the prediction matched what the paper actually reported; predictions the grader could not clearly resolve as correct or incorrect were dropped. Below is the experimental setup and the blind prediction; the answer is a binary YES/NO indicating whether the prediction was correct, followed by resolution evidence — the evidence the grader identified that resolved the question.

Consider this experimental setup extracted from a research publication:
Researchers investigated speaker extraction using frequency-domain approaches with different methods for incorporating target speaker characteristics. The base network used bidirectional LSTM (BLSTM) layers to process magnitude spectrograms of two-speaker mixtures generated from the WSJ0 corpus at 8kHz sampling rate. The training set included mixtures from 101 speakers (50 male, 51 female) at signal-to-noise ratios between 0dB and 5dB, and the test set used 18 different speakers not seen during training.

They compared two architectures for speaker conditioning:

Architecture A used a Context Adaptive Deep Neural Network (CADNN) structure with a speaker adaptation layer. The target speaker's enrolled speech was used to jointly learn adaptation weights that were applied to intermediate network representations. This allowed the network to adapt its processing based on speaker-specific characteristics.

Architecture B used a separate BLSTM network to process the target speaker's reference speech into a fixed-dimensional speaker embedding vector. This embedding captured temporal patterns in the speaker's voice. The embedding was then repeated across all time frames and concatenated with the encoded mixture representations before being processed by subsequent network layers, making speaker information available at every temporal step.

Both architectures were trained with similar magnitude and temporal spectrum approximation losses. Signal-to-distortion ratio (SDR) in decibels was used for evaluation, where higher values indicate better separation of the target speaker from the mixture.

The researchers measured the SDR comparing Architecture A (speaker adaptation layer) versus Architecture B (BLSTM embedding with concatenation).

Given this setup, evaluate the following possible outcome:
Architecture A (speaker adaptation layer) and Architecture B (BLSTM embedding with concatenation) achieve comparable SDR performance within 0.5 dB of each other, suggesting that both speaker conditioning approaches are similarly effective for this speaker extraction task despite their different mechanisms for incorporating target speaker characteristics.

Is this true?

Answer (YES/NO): NO